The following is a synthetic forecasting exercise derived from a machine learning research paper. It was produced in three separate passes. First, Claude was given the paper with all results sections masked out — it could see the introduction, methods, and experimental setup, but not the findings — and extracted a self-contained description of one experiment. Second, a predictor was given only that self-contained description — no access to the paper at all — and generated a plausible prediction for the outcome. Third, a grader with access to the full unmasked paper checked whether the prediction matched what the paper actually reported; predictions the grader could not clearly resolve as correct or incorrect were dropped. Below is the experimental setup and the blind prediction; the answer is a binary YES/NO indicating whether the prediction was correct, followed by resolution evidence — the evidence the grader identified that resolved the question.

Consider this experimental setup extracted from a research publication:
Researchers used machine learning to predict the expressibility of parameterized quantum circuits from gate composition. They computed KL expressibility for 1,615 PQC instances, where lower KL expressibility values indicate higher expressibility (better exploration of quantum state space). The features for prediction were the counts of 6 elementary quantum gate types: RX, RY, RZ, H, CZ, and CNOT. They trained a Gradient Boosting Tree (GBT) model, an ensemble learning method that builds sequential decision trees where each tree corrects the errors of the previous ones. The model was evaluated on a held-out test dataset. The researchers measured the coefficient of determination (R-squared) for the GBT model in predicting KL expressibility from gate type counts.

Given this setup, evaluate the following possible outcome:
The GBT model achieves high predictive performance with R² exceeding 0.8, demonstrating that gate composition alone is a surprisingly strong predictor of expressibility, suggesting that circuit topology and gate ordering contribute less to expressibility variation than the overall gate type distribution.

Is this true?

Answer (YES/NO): YES